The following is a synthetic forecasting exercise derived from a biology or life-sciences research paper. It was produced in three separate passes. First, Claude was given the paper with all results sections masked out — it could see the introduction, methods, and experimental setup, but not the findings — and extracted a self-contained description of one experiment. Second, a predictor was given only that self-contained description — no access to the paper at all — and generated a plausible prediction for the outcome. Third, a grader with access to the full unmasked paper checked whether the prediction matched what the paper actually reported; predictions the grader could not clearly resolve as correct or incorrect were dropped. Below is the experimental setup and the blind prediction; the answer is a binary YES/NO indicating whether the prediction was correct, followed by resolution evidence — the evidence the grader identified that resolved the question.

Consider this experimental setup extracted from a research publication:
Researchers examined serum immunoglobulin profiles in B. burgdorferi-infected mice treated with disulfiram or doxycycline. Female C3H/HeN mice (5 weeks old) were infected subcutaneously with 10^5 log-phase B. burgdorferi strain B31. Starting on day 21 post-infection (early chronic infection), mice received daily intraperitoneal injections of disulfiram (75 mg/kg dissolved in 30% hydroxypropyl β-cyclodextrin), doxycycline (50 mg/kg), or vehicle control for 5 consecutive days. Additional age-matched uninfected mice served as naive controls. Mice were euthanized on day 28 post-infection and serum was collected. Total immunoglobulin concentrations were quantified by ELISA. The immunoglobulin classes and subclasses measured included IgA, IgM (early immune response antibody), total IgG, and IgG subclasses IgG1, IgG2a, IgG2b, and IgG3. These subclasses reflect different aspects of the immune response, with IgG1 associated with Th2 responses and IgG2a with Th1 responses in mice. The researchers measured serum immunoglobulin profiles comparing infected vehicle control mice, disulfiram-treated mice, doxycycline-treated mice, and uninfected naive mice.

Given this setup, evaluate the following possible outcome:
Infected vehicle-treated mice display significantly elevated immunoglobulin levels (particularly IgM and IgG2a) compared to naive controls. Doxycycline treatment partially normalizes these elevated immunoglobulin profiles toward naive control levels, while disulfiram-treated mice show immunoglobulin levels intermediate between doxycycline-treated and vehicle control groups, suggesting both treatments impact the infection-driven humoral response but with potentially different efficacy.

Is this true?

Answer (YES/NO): NO